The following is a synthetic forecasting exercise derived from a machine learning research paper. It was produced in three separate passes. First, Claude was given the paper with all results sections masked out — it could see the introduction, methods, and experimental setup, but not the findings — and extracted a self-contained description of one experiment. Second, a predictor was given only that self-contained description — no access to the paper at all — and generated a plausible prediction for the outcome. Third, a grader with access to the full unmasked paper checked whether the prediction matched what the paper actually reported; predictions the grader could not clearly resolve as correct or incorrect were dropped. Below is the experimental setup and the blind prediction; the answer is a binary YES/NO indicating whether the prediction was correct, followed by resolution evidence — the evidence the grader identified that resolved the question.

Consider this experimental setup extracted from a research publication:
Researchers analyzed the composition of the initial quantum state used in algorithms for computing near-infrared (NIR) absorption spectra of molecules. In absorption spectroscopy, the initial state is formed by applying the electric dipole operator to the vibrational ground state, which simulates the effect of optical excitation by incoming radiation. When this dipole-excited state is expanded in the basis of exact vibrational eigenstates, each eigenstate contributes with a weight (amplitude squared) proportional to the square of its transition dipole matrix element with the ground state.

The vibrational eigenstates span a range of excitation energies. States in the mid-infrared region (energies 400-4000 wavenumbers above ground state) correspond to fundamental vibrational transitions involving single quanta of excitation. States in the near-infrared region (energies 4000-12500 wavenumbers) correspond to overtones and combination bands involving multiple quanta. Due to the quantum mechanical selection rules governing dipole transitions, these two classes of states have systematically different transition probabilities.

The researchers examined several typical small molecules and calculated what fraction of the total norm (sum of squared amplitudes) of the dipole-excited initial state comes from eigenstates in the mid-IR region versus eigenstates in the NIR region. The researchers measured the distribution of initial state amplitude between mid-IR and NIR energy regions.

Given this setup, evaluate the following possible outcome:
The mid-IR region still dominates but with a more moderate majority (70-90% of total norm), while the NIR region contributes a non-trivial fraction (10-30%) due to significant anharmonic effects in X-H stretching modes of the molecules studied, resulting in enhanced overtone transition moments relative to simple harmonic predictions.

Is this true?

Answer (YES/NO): NO